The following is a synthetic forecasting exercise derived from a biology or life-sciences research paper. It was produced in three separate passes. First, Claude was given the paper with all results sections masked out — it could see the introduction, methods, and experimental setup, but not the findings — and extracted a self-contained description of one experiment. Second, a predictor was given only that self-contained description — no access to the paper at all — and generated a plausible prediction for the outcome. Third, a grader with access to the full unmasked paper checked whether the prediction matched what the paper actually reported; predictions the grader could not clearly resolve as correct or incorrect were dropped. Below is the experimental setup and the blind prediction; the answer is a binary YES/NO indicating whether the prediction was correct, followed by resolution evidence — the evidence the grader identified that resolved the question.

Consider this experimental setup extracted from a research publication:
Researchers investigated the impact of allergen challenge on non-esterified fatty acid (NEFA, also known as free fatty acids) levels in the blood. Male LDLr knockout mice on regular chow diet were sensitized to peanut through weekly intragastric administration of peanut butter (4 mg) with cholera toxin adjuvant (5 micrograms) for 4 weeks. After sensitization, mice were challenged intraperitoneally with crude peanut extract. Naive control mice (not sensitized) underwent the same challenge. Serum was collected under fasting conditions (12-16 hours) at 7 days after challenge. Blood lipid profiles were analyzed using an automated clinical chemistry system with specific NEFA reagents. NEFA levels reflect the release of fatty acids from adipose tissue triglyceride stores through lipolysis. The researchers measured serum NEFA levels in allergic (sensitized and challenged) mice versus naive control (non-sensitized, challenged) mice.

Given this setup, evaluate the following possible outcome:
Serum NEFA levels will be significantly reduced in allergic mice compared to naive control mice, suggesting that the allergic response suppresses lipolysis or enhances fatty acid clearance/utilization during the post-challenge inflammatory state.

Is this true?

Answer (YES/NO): NO